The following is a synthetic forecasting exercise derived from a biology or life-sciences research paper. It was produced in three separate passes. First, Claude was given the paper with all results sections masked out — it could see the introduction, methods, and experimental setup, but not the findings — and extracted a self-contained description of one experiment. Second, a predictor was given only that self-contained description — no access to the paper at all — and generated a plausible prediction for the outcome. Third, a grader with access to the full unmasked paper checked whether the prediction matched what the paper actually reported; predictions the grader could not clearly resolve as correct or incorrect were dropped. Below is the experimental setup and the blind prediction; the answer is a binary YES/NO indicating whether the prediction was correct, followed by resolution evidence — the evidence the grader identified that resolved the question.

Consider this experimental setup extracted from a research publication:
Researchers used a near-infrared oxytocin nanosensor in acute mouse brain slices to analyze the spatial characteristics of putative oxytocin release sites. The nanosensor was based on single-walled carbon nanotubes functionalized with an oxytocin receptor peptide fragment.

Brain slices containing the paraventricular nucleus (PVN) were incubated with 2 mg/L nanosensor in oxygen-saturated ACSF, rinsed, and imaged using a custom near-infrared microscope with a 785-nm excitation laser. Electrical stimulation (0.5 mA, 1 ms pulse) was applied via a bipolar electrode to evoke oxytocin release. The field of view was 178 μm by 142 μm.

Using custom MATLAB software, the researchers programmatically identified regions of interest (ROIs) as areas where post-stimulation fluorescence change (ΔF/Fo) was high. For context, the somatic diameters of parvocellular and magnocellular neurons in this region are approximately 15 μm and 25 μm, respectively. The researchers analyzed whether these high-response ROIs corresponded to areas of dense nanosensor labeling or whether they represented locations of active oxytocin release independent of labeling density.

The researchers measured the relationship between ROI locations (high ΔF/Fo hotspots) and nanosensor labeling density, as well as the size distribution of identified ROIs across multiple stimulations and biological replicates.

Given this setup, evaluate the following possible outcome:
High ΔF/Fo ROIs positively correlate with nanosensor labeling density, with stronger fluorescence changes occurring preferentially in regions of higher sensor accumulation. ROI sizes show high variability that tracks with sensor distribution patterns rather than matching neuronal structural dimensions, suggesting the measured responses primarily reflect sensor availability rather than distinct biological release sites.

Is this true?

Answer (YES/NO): NO